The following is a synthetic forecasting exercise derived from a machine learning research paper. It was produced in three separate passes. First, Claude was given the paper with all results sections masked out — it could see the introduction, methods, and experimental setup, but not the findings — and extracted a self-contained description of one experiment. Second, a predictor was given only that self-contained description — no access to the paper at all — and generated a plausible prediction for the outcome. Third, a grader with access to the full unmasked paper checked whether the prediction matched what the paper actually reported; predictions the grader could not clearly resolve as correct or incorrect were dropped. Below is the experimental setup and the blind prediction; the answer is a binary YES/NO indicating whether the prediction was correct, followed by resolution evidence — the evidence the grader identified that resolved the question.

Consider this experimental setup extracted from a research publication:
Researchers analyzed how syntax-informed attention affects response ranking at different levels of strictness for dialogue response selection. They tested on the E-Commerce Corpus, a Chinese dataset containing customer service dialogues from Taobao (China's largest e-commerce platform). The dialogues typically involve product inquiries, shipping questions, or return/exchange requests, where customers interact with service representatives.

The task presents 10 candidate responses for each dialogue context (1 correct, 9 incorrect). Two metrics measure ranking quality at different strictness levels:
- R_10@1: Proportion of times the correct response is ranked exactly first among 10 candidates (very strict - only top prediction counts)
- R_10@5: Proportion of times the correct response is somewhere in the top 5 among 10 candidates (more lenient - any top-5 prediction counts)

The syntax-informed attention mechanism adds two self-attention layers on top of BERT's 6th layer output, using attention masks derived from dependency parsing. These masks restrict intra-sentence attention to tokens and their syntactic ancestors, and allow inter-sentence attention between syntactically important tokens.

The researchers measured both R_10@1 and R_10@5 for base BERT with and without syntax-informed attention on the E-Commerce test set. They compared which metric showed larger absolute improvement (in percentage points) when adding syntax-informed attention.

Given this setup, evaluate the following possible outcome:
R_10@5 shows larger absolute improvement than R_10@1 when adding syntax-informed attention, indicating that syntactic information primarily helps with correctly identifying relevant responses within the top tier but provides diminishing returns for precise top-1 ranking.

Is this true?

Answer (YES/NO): NO